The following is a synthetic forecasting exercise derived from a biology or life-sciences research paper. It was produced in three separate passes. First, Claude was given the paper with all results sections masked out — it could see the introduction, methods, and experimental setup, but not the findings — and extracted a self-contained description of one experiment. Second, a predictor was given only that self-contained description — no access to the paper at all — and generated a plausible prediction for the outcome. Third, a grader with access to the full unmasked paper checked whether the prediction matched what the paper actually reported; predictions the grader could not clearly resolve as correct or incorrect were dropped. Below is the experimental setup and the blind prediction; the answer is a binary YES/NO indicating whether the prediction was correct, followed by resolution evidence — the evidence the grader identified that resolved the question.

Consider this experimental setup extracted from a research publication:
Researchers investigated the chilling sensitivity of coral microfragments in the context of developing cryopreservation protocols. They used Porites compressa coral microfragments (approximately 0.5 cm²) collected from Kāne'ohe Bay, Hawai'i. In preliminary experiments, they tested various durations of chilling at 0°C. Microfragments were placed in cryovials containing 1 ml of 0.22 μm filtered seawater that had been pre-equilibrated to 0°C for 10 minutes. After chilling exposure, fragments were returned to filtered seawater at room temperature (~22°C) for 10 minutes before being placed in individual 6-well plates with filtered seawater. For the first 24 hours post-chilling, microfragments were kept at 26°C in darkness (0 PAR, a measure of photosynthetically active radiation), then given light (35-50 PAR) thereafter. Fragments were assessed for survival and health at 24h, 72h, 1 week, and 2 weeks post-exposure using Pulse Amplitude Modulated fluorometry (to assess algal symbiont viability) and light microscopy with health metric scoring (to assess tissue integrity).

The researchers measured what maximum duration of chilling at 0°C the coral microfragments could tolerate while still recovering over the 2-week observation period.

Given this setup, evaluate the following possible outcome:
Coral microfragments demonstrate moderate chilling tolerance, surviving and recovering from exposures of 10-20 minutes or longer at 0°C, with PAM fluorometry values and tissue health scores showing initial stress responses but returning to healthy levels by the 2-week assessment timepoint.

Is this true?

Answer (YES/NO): NO